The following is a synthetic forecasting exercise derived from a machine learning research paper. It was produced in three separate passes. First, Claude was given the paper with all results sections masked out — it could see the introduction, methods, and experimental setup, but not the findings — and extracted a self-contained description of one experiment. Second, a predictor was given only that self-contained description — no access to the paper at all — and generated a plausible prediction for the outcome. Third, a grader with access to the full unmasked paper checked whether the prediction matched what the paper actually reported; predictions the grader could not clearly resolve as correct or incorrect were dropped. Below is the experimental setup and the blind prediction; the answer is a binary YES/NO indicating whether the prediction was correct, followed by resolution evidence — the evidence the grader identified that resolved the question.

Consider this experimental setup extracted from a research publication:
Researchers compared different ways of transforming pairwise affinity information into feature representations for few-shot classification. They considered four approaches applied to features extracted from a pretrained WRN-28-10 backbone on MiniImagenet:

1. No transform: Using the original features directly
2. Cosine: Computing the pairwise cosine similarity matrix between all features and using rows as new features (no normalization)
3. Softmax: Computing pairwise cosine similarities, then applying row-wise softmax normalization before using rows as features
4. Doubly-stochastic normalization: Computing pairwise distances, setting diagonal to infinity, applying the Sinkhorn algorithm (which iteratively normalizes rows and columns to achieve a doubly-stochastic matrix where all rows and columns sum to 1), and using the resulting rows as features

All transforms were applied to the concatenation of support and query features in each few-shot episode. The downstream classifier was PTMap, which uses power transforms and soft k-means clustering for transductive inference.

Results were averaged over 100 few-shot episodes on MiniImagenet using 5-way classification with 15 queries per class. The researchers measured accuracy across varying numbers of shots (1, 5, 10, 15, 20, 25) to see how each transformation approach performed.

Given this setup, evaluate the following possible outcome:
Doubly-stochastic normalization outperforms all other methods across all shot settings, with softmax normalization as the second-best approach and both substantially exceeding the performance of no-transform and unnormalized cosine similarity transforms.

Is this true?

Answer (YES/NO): NO